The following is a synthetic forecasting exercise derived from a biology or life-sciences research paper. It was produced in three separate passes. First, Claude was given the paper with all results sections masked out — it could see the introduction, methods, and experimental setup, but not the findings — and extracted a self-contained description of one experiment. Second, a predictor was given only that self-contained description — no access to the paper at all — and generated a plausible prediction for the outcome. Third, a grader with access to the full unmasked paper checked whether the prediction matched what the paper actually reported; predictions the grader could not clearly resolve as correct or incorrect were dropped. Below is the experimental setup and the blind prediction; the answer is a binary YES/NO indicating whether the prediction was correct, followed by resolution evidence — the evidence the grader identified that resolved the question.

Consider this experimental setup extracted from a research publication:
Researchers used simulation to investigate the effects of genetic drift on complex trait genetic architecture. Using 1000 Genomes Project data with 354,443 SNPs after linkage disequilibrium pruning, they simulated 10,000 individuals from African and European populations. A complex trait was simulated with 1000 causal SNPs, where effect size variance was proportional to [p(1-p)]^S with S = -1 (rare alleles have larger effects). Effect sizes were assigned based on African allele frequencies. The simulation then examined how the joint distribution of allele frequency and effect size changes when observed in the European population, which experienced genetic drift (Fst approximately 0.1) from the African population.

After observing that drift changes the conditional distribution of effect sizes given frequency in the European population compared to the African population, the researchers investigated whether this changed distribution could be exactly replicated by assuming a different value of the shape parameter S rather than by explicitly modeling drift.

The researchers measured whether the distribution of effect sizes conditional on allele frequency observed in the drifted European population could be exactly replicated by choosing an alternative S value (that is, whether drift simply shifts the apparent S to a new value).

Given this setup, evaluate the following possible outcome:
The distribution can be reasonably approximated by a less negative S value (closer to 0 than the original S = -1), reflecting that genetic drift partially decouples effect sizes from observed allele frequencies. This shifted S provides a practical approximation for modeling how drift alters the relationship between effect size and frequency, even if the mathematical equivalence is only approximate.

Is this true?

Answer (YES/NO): YES